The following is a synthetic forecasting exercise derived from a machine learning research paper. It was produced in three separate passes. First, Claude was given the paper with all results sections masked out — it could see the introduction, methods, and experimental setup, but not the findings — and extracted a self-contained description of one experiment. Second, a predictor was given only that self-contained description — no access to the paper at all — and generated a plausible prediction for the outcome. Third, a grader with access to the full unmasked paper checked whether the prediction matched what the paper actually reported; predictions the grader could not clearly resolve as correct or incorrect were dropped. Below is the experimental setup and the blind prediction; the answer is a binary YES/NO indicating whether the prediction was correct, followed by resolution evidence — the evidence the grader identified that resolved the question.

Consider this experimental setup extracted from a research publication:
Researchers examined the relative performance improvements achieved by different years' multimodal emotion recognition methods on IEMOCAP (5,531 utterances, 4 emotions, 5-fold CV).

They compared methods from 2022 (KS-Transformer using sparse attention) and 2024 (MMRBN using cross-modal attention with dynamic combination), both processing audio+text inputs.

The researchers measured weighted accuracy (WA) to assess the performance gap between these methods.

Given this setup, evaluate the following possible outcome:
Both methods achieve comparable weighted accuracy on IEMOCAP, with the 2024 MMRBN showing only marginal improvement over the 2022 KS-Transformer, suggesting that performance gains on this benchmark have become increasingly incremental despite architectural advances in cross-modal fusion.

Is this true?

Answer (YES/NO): YES